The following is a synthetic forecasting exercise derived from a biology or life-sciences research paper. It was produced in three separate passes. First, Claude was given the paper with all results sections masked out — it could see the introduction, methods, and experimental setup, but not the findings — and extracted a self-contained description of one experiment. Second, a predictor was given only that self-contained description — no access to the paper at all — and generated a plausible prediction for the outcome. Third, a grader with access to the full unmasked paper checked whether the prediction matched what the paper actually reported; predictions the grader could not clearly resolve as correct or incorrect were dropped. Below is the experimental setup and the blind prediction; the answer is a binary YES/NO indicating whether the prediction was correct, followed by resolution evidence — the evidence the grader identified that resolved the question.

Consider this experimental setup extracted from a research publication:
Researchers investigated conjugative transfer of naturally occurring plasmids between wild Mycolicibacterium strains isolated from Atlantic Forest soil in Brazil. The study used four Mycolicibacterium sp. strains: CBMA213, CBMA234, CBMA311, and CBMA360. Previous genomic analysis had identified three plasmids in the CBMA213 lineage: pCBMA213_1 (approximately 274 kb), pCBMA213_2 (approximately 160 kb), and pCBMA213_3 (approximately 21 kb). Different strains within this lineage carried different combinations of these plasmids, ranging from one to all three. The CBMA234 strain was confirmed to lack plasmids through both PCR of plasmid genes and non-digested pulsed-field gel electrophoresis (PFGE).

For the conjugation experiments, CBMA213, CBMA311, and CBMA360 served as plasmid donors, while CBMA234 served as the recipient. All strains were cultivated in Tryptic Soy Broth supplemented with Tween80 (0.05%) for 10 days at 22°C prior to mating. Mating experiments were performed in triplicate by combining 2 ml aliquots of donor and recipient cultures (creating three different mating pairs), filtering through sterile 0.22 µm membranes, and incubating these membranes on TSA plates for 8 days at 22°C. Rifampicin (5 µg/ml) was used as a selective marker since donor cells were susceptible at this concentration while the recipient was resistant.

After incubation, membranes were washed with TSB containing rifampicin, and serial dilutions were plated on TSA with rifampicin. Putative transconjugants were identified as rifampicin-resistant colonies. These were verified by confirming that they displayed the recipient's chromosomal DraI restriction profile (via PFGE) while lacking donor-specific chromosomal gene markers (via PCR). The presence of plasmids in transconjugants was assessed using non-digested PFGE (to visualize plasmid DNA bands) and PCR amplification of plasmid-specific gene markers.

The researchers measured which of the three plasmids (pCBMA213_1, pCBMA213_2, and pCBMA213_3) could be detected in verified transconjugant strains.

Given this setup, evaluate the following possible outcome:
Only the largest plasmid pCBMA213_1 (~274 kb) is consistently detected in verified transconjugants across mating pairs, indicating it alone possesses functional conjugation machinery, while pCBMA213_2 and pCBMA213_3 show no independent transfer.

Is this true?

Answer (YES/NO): NO